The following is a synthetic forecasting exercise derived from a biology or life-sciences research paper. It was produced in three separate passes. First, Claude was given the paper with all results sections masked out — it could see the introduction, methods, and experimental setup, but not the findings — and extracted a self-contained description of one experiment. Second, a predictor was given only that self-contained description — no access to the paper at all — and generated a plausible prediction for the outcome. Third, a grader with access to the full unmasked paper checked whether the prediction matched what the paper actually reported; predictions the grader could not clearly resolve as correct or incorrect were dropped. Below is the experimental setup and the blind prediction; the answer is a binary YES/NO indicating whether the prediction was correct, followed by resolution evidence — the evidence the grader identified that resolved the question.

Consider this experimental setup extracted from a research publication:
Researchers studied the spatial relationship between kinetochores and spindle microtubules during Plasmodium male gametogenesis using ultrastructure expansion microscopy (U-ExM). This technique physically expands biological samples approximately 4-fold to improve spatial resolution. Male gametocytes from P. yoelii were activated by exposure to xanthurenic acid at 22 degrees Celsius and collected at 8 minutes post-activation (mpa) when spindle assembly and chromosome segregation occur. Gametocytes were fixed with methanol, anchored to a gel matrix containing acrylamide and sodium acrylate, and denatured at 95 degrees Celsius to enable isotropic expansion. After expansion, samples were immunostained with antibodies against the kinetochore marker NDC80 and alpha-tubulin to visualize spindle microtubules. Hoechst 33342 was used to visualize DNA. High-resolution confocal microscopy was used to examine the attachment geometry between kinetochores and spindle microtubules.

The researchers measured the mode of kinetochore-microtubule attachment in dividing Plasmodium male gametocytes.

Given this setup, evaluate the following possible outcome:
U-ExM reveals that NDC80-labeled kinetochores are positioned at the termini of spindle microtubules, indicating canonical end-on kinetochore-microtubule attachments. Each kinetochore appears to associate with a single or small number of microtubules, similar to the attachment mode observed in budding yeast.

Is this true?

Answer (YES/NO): NO